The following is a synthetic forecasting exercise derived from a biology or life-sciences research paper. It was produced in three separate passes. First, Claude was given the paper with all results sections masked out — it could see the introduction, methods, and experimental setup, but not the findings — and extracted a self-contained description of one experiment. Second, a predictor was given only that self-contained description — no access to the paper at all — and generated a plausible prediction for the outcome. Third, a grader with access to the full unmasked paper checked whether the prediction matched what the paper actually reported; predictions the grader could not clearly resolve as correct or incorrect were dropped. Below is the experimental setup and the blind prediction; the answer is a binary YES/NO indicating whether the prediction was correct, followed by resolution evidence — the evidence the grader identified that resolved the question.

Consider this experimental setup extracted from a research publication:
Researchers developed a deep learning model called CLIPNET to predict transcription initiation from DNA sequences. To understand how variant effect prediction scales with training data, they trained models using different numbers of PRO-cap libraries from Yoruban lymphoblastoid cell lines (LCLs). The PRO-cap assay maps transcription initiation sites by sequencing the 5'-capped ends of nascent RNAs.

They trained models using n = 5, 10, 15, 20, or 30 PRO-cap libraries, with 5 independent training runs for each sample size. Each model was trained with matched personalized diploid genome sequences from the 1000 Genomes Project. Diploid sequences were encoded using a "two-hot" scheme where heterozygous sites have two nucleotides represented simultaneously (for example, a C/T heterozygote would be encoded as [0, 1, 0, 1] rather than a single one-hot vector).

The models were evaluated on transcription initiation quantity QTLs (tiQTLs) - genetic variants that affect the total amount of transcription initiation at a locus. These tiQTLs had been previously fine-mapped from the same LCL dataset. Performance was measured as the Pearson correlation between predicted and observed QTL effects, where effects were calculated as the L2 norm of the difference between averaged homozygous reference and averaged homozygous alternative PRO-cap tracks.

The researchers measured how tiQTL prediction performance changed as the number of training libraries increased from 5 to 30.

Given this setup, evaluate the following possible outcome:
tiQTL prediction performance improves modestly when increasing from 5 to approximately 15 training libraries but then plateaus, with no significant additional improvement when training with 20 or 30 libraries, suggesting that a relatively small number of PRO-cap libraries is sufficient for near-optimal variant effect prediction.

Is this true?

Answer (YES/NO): NO